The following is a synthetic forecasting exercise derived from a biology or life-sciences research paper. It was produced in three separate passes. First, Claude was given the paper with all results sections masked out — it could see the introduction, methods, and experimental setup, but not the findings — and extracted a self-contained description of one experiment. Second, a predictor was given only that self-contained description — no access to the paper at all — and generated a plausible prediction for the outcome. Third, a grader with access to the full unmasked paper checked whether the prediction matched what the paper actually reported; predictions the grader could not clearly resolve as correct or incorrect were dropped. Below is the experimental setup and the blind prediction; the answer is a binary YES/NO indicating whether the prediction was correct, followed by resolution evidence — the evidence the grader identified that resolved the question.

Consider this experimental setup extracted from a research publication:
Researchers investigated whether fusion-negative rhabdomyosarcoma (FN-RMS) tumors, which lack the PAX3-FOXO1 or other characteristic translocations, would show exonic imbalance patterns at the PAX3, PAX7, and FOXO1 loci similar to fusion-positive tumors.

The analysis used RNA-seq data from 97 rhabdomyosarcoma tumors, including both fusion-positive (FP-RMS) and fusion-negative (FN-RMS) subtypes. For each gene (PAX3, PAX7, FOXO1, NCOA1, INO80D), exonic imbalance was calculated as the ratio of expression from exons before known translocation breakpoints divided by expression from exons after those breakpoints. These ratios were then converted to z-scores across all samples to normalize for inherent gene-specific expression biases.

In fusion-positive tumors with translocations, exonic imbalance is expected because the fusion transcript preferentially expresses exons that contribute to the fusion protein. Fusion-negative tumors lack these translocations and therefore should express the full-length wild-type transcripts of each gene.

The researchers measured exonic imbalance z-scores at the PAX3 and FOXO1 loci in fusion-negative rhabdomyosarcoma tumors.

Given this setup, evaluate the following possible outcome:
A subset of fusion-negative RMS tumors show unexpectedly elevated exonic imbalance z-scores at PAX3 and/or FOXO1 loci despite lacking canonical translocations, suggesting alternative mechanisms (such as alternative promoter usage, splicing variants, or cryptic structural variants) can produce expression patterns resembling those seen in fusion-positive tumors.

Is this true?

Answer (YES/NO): NO